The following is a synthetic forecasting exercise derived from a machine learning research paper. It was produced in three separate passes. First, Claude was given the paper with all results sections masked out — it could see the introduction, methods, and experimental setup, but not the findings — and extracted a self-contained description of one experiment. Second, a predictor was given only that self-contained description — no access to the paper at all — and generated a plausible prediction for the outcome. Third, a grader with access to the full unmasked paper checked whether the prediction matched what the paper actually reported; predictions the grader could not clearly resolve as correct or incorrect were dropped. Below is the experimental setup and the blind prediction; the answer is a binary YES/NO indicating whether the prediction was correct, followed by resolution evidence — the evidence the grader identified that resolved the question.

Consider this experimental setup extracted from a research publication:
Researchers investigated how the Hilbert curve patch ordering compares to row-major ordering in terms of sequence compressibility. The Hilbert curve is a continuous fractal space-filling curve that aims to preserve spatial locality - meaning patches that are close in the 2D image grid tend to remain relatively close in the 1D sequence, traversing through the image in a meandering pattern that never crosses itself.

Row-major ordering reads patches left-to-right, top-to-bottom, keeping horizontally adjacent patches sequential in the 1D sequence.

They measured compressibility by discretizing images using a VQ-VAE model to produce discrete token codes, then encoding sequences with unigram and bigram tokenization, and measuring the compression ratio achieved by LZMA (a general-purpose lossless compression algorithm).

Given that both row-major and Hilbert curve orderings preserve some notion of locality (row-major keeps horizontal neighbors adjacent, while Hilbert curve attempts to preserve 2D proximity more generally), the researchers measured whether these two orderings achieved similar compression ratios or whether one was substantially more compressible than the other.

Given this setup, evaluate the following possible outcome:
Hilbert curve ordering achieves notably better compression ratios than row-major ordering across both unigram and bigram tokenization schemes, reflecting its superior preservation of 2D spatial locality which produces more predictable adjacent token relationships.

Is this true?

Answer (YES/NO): NO